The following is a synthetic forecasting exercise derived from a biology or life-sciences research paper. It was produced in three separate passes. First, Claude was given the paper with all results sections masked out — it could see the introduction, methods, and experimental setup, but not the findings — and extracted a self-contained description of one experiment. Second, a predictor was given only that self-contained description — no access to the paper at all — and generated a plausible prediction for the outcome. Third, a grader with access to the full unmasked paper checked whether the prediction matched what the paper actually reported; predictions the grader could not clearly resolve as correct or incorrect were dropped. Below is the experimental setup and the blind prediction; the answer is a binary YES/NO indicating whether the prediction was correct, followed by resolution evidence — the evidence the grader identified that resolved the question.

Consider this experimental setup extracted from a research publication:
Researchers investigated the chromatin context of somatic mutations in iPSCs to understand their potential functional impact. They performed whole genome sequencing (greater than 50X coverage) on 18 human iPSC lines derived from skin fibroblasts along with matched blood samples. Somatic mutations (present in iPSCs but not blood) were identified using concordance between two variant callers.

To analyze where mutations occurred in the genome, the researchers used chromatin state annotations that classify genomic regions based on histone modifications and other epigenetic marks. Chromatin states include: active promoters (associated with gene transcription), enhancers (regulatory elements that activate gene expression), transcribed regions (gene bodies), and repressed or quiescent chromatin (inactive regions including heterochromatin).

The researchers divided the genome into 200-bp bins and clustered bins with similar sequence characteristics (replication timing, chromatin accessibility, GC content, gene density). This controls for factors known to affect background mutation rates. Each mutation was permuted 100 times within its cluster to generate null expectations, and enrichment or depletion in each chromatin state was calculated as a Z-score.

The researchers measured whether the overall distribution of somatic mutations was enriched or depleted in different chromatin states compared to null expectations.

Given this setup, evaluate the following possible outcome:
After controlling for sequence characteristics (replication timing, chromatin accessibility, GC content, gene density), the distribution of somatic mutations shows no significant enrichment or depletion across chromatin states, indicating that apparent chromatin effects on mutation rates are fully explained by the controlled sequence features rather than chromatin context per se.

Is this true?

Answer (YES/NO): NO